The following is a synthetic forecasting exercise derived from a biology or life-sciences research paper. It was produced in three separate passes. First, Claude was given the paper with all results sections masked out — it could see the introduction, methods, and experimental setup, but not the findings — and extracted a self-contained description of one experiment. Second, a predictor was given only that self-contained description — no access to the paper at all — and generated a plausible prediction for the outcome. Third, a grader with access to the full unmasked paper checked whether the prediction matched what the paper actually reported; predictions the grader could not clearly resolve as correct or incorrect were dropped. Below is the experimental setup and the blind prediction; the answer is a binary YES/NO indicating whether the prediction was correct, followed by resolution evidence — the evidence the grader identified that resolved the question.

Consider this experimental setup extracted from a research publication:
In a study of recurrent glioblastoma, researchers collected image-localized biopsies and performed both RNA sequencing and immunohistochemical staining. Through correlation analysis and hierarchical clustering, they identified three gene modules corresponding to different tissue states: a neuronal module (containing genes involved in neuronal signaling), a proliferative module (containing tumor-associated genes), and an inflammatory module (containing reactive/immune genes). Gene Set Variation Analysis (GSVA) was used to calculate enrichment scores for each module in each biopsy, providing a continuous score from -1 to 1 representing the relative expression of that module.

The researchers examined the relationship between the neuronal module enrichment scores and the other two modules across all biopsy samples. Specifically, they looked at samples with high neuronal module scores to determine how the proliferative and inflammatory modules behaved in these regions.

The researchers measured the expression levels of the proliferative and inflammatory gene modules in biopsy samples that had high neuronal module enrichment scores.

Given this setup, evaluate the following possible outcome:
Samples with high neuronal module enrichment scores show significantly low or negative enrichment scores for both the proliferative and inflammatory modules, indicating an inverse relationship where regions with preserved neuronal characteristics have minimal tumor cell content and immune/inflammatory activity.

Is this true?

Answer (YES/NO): YES